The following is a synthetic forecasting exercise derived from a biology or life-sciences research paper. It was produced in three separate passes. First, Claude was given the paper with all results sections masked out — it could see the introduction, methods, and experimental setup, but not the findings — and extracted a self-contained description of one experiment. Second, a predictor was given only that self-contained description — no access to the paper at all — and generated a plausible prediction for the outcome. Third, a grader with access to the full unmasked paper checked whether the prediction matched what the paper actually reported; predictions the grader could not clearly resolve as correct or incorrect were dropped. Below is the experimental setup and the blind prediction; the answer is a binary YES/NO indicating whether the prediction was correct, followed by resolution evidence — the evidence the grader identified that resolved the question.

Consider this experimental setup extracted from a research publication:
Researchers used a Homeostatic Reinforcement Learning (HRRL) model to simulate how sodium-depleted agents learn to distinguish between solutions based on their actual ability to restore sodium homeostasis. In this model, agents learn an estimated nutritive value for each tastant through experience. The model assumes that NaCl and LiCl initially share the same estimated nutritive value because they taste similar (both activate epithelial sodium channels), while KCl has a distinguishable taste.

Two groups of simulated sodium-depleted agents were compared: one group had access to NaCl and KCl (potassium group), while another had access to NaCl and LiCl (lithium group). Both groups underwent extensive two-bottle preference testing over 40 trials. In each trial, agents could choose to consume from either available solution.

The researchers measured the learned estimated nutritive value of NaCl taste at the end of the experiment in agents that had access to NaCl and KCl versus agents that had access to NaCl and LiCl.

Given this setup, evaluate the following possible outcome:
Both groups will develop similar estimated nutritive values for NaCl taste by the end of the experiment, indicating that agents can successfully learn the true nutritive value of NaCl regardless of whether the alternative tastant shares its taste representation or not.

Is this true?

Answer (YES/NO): NO